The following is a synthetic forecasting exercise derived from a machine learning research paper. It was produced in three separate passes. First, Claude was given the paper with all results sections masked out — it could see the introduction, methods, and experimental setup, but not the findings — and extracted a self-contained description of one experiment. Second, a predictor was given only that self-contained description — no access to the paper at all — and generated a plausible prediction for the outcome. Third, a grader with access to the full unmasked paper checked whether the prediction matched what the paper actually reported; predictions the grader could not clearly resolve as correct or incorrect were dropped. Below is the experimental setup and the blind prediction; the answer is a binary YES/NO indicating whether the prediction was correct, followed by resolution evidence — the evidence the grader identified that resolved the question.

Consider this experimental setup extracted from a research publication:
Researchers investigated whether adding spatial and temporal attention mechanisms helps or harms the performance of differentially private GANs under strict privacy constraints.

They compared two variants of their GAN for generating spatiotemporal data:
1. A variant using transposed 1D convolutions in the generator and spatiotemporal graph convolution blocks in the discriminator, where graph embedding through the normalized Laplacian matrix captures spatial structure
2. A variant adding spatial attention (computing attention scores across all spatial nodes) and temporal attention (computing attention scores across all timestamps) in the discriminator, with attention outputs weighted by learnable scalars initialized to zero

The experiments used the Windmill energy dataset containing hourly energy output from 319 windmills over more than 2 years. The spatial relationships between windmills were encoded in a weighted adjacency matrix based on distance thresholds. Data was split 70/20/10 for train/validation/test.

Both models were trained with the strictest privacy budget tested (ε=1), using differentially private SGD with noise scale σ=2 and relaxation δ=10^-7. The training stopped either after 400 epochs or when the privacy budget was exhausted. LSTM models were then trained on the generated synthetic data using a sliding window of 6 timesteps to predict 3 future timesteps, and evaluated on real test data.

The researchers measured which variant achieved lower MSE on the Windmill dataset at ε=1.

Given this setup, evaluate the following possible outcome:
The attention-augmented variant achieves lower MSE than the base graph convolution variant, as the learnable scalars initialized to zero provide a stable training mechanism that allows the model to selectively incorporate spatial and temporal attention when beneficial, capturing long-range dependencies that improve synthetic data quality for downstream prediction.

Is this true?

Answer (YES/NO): NO